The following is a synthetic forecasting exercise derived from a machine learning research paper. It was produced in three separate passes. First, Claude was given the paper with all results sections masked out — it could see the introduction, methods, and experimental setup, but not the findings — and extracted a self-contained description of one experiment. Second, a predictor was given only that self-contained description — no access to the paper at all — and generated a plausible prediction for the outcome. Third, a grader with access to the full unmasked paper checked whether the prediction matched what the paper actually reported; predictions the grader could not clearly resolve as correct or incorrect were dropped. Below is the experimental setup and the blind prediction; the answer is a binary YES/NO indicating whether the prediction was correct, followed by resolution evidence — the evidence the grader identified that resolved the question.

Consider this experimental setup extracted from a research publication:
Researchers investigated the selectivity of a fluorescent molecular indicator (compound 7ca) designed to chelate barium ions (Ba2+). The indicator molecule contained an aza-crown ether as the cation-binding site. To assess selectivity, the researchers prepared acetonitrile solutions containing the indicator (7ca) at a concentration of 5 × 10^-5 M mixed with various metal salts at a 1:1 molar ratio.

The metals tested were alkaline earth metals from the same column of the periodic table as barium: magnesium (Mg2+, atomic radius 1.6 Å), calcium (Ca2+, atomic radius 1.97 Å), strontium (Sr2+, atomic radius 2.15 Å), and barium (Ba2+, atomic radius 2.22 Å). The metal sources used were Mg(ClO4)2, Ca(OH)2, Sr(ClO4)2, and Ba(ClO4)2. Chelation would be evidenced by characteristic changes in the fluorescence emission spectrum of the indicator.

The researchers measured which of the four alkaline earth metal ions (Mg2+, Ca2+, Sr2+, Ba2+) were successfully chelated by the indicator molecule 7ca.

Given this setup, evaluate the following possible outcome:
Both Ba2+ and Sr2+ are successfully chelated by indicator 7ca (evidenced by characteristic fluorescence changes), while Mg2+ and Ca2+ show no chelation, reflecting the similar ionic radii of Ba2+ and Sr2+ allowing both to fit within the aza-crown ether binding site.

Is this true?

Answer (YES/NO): YES